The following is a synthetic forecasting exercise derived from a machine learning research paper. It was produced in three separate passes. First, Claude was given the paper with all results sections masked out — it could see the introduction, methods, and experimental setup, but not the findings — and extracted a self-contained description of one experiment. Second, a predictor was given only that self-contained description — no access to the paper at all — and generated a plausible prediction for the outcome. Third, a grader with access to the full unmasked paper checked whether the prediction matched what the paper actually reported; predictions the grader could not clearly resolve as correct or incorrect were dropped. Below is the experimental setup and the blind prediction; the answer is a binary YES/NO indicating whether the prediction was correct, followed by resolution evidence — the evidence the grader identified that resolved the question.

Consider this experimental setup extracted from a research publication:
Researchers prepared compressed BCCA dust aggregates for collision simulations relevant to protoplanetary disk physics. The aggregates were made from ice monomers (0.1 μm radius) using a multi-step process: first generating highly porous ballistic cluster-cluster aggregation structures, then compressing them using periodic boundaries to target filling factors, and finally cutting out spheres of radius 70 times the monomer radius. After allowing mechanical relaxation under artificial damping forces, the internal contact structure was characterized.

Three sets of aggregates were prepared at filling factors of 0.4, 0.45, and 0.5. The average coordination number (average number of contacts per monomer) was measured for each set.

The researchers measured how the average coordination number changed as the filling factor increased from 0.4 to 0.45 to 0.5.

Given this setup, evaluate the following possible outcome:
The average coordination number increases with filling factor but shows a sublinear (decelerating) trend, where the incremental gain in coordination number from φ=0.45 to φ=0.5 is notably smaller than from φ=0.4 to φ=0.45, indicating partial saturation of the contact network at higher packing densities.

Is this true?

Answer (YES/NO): NO